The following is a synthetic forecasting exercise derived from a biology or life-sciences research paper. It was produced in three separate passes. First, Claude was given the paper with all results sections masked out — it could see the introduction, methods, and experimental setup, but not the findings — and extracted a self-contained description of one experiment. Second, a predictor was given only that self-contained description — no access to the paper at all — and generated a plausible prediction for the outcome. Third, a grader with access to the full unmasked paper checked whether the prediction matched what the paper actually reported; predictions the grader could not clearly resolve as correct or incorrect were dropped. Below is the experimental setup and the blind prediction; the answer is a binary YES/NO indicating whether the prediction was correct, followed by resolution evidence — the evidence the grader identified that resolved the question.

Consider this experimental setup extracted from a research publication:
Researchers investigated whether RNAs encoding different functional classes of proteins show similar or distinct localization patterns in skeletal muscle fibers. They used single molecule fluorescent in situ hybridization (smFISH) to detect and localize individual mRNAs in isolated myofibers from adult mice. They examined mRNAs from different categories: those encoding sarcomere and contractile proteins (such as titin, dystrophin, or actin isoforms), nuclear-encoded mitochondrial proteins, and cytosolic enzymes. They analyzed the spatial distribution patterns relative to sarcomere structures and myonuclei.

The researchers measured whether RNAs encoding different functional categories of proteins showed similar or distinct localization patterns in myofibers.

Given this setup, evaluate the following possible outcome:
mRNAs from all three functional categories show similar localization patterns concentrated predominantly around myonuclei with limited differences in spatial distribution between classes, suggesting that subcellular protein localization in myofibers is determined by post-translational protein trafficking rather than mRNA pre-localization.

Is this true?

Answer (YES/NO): NO